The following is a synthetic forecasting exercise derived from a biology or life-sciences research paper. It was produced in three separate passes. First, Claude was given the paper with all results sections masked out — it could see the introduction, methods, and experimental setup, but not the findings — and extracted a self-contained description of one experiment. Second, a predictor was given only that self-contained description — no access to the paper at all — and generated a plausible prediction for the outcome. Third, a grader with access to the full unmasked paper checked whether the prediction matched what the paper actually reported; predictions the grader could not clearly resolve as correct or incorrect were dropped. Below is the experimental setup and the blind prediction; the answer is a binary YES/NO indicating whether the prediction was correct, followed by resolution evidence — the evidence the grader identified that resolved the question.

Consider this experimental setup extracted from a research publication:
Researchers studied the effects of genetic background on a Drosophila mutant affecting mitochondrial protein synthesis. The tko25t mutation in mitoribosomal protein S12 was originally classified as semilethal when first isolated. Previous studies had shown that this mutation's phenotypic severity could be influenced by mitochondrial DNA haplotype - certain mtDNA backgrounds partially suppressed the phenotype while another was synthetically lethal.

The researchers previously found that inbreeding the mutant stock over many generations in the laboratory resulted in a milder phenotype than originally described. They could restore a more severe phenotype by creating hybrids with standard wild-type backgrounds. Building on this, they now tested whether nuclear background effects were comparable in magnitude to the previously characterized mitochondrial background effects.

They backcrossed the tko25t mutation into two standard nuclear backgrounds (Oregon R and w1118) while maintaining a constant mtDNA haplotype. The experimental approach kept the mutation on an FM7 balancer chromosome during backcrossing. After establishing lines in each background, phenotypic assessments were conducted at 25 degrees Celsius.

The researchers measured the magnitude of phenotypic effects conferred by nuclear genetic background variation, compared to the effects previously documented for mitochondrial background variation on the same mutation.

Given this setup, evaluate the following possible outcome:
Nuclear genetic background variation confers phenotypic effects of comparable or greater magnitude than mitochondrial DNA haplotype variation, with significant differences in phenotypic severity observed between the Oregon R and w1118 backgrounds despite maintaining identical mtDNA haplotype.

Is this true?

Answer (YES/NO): YES